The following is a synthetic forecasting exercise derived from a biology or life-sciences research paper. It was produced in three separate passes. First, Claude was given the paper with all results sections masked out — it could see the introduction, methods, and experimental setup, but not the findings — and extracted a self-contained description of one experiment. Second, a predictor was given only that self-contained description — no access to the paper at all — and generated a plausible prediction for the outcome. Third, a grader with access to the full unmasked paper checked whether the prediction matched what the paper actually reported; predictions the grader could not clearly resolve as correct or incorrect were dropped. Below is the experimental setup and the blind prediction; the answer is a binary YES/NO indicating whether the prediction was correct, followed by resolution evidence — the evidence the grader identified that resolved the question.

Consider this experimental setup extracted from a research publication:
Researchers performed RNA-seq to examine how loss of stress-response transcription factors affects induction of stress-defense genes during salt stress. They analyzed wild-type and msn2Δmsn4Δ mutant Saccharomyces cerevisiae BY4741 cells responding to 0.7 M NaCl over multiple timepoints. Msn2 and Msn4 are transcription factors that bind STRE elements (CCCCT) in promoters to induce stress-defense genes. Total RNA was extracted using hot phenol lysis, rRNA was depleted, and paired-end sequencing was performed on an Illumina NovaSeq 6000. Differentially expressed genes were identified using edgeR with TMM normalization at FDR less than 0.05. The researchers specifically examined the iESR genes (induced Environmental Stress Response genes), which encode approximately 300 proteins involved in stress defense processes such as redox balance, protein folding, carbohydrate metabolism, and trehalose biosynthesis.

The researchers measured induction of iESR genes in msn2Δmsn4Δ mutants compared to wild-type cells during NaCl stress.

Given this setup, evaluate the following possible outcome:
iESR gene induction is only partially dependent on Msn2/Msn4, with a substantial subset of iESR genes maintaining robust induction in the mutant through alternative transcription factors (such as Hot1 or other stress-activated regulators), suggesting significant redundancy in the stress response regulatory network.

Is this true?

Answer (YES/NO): NO